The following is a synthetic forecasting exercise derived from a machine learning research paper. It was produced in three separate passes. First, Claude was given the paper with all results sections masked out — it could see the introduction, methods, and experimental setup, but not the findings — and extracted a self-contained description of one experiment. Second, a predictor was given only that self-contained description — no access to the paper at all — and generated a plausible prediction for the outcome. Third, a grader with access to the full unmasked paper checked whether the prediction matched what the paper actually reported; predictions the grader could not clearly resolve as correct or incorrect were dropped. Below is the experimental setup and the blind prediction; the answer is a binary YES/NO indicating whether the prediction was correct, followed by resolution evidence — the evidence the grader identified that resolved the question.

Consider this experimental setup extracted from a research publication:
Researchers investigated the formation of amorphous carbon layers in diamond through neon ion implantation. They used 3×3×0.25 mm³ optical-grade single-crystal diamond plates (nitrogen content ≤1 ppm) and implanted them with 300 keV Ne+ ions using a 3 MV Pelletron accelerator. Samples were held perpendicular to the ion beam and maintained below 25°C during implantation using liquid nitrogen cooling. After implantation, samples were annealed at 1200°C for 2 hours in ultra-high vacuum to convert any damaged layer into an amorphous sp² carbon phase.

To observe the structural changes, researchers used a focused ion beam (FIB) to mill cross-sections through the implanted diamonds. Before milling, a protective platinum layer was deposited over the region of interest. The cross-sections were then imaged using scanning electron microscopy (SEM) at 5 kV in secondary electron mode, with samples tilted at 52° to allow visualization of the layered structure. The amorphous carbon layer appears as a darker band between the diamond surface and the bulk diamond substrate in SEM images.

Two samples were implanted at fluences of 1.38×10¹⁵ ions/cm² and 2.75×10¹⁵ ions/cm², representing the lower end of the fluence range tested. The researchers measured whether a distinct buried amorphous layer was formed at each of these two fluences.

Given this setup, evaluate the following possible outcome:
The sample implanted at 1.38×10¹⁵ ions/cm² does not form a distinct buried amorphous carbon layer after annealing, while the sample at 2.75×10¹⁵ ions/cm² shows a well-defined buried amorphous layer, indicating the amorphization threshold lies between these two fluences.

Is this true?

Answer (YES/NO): YES